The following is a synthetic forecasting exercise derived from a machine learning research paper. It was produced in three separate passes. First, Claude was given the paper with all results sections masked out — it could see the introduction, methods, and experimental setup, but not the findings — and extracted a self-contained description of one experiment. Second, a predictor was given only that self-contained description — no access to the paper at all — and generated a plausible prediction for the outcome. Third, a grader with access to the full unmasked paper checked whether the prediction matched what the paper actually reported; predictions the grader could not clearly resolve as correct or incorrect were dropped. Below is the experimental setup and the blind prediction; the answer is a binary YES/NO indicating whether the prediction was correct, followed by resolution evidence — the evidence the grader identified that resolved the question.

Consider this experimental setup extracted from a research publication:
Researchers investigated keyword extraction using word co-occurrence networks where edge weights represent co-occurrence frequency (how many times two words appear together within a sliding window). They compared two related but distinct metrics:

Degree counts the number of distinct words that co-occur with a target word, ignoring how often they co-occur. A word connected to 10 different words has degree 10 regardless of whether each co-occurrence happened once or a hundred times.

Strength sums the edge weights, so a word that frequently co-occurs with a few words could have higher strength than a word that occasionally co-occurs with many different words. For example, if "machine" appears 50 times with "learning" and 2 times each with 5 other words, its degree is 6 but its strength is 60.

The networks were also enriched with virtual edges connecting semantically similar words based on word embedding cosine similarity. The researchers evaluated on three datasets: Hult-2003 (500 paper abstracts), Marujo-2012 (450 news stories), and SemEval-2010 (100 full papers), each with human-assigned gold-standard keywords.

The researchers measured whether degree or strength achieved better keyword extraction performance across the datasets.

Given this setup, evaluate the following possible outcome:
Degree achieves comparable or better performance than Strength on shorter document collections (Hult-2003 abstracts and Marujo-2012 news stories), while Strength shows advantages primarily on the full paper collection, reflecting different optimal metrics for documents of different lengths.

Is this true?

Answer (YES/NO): NO